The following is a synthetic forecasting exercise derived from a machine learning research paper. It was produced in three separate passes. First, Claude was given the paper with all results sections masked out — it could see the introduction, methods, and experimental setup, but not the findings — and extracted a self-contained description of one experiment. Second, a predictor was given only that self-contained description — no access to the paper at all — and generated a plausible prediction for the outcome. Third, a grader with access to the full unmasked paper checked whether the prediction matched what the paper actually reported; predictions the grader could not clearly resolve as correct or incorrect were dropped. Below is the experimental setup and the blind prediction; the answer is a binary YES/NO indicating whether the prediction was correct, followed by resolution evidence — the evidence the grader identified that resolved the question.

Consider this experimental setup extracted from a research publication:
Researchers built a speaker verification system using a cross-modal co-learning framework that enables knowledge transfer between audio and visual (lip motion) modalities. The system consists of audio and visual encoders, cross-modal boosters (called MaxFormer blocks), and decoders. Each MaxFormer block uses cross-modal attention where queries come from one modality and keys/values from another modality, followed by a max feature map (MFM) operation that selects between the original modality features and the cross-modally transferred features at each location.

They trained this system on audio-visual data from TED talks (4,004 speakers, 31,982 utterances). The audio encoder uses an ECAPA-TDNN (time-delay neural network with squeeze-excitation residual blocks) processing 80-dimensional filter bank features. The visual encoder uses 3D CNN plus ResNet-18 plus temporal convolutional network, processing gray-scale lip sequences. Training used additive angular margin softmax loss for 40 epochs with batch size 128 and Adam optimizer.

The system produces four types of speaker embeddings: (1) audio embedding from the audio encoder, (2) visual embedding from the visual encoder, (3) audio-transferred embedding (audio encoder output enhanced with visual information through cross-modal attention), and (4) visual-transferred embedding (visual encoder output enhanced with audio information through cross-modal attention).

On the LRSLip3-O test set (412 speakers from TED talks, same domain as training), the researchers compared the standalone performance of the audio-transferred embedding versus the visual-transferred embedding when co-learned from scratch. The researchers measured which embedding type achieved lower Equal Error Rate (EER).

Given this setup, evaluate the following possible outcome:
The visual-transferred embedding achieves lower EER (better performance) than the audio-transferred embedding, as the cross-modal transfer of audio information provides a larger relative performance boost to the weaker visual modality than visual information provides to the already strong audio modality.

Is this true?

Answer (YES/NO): NO